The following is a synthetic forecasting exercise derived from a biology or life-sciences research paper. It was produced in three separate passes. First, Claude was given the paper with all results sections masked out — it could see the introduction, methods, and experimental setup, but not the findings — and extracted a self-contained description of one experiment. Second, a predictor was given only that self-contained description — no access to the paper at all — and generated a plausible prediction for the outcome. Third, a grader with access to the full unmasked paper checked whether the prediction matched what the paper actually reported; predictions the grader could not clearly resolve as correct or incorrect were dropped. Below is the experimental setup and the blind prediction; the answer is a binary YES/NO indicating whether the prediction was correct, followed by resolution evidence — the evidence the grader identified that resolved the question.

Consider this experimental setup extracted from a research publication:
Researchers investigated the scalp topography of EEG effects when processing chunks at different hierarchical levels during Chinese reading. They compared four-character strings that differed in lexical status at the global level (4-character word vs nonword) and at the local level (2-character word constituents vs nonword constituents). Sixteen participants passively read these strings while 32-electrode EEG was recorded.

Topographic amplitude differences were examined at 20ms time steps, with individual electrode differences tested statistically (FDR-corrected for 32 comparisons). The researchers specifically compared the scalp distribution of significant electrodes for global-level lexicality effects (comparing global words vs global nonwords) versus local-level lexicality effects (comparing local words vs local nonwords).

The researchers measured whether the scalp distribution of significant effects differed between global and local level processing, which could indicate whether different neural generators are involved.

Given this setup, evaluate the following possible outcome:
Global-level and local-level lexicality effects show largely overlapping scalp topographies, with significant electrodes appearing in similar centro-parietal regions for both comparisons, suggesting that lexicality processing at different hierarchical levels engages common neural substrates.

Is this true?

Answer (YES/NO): NO